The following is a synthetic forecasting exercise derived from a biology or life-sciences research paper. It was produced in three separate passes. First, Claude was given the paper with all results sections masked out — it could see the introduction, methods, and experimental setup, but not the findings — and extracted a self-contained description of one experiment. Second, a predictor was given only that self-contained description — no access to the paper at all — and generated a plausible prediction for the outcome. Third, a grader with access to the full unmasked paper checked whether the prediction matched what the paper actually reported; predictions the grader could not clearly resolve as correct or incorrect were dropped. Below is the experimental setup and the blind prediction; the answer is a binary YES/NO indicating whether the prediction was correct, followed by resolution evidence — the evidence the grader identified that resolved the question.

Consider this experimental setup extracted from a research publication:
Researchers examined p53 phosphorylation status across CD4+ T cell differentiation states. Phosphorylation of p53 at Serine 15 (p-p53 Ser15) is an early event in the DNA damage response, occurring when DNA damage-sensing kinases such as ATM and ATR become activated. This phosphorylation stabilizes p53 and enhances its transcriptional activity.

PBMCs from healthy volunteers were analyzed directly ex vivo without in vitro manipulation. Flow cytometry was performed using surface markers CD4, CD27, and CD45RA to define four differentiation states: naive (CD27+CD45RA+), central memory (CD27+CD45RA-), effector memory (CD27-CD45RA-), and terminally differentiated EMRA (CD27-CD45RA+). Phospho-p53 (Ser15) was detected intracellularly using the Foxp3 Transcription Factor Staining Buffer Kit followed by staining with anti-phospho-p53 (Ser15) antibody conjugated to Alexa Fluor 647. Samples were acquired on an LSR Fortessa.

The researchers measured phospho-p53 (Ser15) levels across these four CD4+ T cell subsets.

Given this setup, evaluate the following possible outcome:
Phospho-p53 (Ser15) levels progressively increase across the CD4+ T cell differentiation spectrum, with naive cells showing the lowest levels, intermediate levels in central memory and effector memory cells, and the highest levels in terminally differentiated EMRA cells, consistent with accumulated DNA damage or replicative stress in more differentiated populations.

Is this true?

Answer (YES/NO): YES